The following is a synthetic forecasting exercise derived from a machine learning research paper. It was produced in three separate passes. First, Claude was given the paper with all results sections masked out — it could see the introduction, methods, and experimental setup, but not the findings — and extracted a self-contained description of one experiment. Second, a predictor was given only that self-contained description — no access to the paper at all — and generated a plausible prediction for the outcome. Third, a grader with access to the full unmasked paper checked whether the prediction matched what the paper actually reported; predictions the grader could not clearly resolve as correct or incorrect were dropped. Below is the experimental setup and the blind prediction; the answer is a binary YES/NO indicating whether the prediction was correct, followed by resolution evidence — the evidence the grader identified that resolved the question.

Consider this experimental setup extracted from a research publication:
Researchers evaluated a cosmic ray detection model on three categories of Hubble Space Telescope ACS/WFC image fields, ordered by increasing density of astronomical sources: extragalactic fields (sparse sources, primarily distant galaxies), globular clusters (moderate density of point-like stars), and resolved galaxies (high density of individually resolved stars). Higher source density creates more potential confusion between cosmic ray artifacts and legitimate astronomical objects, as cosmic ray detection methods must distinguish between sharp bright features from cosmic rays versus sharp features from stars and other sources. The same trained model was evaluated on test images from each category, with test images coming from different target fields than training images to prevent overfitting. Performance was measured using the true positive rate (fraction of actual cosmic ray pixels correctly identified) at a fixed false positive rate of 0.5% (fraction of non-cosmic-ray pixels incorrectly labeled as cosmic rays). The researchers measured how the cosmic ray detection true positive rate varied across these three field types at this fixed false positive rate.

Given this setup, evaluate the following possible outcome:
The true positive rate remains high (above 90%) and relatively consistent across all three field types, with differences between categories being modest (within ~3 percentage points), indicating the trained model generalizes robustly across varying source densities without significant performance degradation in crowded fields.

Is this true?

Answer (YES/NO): NO